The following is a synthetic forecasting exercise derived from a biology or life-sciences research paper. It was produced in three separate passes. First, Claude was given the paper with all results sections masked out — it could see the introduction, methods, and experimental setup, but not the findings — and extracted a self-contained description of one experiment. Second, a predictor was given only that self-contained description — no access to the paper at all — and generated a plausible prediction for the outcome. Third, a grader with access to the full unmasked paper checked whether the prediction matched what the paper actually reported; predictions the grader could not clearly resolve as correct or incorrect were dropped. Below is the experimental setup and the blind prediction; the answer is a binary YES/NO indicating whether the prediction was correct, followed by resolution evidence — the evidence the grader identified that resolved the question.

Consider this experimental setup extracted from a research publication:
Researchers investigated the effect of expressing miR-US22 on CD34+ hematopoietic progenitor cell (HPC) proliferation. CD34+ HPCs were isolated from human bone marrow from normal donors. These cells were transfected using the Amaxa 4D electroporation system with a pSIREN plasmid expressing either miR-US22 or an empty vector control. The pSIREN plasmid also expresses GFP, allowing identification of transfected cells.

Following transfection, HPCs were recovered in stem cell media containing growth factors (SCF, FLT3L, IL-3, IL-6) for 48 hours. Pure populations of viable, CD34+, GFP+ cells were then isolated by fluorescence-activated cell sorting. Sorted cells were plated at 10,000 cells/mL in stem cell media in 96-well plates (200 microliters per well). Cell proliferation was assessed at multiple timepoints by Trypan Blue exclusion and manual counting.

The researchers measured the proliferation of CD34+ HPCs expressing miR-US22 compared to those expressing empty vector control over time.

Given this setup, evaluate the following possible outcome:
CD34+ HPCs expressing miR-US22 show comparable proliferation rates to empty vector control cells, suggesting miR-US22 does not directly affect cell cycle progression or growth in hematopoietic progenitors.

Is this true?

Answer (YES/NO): NO